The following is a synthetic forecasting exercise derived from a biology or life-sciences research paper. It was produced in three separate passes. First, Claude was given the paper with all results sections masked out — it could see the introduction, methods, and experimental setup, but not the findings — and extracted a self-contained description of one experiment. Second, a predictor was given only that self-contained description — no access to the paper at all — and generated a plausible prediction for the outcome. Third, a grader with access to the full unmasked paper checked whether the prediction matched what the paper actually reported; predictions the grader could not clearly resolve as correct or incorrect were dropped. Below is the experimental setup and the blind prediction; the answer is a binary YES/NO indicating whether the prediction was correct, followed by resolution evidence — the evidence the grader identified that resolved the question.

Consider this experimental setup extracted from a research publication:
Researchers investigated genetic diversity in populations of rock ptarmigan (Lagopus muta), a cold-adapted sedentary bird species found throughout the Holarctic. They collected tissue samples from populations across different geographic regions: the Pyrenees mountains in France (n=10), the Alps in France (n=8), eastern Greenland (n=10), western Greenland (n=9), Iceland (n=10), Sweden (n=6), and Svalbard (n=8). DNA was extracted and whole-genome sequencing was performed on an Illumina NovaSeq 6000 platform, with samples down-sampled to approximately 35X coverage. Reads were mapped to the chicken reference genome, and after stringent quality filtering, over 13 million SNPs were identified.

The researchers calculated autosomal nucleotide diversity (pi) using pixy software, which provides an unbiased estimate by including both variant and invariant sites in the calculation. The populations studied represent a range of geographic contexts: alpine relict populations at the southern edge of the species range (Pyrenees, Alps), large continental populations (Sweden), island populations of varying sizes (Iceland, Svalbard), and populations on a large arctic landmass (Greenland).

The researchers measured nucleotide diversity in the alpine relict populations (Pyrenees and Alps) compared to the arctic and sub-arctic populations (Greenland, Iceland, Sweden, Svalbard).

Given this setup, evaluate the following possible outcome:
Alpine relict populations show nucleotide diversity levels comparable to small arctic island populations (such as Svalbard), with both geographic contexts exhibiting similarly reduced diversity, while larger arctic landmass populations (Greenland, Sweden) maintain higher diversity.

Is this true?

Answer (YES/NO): NO